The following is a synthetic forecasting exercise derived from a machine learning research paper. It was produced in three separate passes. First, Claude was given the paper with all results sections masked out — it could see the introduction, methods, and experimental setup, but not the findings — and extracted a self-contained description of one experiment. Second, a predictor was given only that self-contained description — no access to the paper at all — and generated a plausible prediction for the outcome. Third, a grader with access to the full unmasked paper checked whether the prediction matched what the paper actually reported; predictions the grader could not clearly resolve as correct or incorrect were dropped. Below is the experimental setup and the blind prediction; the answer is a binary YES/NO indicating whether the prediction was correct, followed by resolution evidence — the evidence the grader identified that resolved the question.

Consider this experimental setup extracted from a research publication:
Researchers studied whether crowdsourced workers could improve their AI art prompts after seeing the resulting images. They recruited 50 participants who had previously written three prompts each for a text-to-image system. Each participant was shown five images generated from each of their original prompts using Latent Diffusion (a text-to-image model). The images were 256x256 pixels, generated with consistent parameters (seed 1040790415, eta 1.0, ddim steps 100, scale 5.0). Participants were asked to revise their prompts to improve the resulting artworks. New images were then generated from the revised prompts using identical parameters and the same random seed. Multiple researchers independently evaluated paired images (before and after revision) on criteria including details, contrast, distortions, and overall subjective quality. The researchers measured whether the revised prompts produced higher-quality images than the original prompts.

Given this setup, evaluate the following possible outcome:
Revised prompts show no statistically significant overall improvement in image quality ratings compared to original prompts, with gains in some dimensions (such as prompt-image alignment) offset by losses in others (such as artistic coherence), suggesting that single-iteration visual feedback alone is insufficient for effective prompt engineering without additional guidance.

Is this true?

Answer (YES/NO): YES